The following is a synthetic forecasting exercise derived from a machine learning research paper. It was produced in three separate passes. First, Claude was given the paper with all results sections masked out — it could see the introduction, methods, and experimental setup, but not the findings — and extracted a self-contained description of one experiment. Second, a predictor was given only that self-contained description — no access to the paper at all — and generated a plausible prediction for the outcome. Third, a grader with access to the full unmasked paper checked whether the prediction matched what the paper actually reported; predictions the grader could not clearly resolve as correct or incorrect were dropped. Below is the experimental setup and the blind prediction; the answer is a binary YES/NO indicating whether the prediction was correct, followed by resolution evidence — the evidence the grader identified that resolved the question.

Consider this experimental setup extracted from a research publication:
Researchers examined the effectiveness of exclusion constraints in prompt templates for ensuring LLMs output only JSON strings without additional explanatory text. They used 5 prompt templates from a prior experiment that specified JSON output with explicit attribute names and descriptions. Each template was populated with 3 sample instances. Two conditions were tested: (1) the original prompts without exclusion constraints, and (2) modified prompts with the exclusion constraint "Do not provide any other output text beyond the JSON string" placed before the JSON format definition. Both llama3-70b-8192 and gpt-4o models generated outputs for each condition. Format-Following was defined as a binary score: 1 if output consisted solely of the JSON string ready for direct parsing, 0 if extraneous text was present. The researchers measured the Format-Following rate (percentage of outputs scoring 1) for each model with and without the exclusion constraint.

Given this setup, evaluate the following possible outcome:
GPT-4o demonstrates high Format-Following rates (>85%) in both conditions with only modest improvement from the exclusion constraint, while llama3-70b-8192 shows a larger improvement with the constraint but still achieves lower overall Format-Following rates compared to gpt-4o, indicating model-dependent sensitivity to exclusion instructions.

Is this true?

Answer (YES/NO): NO